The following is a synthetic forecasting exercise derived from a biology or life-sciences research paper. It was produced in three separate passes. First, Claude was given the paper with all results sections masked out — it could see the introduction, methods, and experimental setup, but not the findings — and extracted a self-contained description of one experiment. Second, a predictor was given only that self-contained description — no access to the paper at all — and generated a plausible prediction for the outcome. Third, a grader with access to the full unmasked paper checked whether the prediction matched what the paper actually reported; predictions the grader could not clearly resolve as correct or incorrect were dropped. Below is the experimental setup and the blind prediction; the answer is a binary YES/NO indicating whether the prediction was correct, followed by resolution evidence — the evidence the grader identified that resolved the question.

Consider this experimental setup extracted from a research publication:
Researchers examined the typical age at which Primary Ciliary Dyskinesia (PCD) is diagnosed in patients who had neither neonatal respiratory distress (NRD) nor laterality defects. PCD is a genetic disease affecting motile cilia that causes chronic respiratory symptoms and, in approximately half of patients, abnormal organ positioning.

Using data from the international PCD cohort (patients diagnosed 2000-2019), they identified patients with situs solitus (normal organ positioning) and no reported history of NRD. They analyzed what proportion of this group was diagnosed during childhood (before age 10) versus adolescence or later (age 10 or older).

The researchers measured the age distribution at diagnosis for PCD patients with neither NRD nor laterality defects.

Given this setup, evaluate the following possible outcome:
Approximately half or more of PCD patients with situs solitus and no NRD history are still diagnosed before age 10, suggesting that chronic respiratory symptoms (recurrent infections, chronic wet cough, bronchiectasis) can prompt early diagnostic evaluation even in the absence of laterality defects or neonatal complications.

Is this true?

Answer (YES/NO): YES